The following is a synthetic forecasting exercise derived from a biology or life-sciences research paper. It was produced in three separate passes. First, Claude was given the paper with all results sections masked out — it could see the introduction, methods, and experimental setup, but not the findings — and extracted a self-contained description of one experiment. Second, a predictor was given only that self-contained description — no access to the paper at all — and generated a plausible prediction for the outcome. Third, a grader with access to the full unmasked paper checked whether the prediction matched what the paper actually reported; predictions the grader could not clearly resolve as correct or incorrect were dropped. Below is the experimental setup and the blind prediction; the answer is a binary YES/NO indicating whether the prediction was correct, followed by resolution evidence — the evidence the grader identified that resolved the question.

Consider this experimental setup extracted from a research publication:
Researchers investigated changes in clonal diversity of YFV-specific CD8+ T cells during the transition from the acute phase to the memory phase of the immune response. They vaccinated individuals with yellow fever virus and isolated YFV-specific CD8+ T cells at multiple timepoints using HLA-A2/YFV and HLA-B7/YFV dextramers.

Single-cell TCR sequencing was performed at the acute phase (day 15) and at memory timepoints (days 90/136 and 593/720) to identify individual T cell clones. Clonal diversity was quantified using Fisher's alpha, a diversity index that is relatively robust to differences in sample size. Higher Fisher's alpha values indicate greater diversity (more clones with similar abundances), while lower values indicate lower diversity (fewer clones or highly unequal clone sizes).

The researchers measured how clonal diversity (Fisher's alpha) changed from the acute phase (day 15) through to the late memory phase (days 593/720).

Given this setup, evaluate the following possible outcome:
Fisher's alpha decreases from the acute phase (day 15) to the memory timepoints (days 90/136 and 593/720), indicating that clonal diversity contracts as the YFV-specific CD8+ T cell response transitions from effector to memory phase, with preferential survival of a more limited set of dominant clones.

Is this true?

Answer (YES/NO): NO